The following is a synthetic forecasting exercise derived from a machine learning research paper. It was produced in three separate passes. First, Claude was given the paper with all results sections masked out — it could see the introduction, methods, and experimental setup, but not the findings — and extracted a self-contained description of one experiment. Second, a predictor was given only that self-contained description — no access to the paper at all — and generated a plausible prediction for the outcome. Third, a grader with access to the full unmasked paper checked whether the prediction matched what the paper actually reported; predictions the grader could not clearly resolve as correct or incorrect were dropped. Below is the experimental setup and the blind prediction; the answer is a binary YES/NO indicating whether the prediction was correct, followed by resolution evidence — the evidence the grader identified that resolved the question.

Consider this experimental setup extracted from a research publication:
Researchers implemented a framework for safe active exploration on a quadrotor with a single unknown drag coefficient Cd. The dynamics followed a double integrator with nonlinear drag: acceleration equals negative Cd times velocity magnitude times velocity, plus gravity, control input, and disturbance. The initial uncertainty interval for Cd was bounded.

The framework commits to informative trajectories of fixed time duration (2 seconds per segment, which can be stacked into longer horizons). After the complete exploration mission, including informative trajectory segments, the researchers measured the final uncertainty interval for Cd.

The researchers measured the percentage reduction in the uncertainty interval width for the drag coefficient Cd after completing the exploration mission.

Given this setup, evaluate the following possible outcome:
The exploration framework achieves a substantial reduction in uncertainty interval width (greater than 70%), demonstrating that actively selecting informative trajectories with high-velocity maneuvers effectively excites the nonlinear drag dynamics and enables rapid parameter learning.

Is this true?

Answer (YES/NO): YES